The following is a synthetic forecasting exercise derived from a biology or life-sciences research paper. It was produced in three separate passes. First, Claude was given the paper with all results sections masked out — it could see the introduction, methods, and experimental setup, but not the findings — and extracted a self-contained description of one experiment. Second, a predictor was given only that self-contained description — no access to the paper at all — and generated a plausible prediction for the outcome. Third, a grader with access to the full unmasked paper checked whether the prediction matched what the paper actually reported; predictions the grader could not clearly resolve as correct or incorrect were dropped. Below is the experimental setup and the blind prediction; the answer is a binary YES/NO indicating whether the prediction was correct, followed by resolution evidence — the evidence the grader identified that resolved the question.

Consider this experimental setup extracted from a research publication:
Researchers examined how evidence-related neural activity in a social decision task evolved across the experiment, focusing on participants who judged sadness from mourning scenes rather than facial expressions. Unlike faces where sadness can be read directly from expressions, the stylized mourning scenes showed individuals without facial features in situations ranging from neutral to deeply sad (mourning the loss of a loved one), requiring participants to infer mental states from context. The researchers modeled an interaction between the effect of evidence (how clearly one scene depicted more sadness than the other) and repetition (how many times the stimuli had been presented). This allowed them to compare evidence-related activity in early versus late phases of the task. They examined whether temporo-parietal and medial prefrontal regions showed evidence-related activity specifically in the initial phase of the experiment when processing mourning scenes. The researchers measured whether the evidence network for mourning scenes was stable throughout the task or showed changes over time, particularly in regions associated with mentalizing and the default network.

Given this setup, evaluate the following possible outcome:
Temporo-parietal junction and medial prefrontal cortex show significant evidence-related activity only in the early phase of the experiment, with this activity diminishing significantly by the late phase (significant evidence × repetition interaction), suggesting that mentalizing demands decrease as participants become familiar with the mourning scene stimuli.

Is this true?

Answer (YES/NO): YES